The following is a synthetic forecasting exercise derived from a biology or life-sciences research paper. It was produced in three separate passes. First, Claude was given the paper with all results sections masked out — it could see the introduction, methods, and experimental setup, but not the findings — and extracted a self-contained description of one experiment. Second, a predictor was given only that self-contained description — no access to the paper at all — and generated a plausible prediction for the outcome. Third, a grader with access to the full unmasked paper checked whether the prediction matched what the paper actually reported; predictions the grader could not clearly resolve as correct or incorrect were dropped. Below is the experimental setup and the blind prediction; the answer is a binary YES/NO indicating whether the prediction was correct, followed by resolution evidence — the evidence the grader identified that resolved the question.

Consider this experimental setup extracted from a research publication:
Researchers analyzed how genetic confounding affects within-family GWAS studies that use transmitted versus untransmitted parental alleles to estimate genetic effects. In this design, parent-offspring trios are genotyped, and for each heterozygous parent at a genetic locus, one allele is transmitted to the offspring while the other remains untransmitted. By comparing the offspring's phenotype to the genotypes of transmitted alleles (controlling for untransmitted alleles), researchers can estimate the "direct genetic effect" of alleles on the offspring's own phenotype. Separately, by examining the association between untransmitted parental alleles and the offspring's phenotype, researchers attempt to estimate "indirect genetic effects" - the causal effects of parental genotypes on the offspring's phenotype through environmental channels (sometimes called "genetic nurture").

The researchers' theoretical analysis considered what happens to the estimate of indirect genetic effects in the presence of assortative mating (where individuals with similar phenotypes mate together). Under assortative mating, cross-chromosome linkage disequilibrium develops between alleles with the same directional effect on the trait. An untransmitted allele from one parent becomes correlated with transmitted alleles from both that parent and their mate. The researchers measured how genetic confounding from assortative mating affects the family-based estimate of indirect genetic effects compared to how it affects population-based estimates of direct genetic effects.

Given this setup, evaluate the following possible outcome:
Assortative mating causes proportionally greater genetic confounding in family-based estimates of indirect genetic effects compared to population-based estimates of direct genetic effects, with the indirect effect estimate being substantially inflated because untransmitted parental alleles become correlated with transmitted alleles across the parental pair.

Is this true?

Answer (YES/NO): NO